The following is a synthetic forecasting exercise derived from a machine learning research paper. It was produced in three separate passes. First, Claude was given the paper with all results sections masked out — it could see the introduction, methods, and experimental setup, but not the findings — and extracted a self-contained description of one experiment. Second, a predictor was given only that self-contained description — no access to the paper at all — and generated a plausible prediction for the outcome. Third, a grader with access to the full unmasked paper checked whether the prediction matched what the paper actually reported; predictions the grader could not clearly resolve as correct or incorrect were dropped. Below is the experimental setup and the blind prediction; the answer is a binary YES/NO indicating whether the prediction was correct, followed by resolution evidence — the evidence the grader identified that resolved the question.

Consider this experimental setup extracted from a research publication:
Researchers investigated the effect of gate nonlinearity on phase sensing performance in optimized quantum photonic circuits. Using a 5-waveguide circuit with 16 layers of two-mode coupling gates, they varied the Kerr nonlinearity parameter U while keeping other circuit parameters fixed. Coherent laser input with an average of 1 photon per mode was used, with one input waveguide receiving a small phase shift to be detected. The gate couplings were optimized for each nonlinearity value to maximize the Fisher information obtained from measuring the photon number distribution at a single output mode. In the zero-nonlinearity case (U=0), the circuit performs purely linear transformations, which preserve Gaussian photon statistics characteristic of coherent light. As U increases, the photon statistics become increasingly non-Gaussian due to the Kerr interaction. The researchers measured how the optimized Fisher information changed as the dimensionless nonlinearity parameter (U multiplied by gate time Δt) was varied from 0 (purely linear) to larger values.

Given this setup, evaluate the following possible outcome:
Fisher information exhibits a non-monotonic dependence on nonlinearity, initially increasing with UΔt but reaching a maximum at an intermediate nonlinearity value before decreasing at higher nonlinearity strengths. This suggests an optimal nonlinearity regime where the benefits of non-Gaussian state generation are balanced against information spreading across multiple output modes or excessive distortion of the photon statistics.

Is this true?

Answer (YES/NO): YES